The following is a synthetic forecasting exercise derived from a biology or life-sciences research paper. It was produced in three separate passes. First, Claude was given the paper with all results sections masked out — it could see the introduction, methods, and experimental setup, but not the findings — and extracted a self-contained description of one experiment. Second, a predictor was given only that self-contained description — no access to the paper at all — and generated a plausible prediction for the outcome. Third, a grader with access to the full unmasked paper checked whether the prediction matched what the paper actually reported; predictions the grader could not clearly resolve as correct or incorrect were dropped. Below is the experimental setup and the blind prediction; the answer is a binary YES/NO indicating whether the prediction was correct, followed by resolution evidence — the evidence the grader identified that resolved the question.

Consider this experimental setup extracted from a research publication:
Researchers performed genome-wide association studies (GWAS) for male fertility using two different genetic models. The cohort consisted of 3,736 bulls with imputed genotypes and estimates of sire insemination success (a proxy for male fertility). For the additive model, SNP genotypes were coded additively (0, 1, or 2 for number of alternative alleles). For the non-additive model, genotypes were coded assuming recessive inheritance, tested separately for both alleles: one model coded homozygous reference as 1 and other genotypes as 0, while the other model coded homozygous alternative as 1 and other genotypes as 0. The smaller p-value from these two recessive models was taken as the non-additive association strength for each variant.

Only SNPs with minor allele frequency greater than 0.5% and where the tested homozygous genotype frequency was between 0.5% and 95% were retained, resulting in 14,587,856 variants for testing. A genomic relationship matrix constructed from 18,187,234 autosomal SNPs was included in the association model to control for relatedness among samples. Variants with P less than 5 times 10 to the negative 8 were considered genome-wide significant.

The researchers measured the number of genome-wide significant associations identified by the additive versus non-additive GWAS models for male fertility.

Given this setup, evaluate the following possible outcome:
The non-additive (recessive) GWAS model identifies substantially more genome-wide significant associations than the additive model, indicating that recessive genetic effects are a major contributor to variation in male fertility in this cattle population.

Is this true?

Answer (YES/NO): YES